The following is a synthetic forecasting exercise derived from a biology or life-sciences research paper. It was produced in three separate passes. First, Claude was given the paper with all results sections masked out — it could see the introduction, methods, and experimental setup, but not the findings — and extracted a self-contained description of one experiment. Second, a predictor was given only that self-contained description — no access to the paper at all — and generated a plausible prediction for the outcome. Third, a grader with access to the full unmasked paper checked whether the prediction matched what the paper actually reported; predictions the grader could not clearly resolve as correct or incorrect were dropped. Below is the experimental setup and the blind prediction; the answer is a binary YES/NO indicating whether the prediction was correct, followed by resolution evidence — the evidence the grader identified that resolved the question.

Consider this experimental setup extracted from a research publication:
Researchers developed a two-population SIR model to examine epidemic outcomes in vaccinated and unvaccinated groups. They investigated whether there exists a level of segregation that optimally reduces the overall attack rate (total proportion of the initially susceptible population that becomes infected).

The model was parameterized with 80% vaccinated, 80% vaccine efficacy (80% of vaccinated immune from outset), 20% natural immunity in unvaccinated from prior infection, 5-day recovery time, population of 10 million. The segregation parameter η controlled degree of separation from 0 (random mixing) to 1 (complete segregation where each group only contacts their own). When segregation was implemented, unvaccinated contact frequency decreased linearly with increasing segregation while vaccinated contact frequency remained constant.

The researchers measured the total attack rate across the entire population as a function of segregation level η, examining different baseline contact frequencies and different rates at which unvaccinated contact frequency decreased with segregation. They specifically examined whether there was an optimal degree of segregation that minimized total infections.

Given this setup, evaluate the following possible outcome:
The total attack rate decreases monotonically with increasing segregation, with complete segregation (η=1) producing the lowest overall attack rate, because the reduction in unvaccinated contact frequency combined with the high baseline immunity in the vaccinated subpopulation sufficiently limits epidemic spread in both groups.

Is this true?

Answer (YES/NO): NO